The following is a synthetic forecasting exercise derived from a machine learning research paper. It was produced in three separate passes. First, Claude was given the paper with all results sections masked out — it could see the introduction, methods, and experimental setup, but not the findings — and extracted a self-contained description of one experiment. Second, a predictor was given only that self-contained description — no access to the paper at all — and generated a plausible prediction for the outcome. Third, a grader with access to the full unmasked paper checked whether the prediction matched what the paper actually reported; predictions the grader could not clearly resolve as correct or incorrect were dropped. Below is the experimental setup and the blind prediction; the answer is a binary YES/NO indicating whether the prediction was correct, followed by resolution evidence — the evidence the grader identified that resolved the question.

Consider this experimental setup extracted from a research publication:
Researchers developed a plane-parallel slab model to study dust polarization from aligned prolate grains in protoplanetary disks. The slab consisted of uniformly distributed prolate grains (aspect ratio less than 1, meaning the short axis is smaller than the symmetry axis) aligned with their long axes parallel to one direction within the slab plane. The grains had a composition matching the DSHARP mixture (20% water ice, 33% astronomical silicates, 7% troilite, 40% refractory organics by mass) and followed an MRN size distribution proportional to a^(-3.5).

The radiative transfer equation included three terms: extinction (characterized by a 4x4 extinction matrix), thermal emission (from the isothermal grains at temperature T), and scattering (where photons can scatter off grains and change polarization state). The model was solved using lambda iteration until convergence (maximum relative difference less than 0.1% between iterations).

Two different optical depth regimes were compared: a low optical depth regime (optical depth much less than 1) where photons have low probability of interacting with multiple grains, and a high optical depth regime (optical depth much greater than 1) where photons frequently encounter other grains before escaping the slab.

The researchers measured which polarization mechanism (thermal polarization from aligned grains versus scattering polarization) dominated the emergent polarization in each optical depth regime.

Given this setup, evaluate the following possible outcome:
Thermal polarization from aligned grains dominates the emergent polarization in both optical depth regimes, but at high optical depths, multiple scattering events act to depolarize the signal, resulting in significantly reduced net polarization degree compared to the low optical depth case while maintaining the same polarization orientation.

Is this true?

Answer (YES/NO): NO